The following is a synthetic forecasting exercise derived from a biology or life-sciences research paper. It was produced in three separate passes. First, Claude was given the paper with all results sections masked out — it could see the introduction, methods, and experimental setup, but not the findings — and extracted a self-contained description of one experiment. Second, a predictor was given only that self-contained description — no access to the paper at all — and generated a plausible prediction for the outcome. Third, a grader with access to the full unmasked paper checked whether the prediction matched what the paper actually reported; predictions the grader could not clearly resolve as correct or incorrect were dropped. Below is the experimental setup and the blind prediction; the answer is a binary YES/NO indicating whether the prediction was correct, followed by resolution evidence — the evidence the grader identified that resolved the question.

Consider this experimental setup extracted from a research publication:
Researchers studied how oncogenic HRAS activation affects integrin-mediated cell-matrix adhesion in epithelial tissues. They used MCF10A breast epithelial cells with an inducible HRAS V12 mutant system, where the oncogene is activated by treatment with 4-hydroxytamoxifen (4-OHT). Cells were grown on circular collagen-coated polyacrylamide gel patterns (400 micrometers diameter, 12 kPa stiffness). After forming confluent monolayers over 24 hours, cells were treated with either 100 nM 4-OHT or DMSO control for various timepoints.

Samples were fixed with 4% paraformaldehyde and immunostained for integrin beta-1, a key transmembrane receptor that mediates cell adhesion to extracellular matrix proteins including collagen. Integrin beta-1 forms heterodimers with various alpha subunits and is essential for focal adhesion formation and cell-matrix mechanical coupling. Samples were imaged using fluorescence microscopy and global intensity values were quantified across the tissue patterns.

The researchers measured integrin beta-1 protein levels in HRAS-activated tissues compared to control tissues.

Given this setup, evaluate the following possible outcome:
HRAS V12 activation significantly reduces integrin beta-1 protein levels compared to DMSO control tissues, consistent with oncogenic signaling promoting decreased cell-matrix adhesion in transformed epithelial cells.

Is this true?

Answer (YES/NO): YES